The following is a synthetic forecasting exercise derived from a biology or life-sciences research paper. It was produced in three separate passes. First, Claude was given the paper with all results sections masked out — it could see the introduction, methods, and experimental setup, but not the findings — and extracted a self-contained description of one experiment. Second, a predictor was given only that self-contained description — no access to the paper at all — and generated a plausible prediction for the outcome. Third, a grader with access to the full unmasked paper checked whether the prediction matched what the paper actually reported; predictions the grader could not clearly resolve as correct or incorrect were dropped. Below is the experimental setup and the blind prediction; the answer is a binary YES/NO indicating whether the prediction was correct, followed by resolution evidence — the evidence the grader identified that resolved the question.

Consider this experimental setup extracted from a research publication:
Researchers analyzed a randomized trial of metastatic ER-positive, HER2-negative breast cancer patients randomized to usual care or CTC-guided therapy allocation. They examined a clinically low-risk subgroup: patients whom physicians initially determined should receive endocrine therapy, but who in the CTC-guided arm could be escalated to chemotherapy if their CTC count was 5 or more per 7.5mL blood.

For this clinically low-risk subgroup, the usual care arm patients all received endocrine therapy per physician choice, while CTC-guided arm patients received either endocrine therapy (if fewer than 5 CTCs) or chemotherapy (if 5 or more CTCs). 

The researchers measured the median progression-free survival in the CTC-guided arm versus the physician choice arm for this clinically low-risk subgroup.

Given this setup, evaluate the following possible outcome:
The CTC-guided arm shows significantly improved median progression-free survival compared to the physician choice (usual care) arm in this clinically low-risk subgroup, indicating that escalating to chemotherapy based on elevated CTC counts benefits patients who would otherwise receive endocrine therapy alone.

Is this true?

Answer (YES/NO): NO